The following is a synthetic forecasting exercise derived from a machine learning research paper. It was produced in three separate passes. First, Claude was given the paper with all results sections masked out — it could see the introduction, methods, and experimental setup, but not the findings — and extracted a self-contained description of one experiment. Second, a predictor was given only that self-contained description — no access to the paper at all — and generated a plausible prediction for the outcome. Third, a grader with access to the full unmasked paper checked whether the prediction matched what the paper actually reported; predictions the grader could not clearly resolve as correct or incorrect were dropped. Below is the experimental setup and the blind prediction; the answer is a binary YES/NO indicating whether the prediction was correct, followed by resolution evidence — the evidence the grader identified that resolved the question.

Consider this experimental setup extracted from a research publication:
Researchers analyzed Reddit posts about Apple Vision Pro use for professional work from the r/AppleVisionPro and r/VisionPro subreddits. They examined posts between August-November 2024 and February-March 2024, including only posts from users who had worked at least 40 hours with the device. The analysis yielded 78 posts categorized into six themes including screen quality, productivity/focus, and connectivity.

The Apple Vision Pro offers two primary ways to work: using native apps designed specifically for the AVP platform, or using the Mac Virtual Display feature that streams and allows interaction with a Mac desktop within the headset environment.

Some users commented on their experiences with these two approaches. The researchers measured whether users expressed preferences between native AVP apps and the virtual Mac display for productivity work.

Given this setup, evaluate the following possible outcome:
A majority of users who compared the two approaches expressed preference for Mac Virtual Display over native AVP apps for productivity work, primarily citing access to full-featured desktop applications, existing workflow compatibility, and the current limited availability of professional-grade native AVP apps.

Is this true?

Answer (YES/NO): NO